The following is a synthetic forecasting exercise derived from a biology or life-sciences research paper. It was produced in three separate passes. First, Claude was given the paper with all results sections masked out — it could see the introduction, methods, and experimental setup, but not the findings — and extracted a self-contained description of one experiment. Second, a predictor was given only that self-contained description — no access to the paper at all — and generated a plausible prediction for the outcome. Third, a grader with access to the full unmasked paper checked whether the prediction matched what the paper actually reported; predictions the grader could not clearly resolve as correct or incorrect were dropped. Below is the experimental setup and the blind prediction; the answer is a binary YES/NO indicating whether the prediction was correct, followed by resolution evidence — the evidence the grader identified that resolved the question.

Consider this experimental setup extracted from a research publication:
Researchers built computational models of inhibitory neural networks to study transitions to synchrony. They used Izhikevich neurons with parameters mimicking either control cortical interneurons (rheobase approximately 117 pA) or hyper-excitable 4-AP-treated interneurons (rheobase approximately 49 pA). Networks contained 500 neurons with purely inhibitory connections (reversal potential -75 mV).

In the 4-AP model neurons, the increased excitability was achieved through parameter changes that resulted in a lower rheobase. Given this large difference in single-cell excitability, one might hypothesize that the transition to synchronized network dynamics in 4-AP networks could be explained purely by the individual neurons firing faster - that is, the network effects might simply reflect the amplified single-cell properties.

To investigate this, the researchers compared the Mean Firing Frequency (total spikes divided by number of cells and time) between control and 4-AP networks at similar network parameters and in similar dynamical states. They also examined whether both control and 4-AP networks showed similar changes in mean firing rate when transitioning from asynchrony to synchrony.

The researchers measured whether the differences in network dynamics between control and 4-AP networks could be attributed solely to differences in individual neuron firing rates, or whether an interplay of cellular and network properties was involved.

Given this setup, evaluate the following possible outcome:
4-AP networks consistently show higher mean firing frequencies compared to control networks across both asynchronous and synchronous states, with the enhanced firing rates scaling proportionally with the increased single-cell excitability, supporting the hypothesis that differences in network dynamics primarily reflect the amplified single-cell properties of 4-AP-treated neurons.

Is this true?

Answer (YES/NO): NO